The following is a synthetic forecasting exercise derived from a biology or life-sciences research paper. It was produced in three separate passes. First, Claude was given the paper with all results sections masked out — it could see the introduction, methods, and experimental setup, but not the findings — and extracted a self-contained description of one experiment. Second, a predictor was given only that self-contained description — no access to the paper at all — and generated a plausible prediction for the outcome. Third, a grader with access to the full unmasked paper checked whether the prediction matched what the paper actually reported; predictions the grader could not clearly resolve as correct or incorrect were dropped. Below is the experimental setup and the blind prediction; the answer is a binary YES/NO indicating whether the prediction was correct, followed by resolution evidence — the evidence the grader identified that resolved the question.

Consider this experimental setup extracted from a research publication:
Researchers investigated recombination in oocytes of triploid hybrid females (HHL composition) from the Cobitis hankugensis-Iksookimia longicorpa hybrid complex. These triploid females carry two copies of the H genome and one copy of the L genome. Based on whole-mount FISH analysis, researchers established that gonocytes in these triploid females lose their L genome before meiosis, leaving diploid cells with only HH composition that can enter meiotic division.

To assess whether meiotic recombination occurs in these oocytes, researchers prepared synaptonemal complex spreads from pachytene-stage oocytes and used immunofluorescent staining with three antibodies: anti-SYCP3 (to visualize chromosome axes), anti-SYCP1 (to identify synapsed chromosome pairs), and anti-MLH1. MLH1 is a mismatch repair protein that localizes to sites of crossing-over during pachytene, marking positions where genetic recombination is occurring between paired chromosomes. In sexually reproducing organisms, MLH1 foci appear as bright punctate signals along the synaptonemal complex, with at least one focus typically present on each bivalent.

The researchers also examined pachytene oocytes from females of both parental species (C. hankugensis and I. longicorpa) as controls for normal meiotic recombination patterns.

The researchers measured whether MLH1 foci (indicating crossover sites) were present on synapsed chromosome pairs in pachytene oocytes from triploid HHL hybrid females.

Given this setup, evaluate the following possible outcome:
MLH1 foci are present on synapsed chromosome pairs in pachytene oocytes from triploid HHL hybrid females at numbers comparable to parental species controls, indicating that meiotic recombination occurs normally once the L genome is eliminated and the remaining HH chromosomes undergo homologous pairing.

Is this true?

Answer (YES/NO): YES